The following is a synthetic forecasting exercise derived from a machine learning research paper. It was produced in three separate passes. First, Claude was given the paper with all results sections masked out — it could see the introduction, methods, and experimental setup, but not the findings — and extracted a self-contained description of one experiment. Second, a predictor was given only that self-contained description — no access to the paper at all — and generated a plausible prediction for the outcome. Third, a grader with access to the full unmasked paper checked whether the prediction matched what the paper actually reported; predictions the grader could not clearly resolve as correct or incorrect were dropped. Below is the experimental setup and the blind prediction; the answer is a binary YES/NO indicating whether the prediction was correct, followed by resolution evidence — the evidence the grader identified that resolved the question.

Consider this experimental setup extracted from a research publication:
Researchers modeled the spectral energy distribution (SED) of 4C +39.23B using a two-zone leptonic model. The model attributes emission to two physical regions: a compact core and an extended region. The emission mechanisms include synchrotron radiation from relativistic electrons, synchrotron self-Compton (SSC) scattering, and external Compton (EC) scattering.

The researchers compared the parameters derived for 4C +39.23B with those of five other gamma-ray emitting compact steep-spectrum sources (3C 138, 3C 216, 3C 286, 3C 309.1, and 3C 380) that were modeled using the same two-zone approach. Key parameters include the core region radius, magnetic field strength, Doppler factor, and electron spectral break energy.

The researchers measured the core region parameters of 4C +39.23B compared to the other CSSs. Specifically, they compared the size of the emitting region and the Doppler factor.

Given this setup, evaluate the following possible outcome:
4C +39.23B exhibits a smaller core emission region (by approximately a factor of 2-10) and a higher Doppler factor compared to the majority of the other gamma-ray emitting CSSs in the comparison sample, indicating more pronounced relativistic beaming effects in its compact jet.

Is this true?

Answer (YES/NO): NO